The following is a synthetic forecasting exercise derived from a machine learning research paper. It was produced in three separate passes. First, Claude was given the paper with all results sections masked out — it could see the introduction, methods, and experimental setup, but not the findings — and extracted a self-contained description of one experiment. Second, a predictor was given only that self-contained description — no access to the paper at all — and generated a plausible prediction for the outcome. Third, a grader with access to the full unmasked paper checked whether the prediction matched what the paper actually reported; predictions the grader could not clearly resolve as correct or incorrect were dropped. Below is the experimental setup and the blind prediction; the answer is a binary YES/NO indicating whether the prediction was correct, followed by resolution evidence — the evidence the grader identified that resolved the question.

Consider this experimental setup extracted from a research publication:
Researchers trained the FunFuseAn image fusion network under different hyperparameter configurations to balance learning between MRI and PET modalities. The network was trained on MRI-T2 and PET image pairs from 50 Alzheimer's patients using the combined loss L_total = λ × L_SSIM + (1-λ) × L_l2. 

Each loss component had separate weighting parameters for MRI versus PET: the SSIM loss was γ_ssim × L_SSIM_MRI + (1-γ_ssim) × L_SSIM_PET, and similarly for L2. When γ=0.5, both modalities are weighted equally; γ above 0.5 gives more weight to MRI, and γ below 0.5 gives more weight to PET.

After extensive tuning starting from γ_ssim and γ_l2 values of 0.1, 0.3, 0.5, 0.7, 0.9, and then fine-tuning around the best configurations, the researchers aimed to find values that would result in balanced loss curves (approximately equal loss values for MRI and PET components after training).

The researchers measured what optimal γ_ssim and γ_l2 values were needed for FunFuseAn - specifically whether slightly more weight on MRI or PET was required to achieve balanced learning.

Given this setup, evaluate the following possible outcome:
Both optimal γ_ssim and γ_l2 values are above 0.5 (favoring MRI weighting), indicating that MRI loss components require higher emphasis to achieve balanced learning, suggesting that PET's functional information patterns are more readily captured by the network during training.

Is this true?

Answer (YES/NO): NO